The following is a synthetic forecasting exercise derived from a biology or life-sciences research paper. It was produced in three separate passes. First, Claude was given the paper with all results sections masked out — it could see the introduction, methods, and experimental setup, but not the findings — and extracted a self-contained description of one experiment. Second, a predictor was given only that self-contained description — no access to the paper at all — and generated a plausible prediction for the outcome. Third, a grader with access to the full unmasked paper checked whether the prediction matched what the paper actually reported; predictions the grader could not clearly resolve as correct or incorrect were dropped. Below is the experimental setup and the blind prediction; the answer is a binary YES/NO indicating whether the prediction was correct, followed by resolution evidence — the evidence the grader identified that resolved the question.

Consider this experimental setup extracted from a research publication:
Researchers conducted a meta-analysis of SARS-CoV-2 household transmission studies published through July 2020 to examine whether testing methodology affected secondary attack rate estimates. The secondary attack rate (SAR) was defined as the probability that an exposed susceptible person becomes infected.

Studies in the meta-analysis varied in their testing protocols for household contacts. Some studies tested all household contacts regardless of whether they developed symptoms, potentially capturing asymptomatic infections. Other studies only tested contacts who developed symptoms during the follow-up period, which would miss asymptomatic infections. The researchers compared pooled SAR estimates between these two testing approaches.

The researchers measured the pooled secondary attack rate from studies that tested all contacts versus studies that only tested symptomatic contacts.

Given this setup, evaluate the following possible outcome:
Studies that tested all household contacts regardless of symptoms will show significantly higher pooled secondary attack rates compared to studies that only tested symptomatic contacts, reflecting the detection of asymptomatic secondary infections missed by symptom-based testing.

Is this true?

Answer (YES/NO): NO